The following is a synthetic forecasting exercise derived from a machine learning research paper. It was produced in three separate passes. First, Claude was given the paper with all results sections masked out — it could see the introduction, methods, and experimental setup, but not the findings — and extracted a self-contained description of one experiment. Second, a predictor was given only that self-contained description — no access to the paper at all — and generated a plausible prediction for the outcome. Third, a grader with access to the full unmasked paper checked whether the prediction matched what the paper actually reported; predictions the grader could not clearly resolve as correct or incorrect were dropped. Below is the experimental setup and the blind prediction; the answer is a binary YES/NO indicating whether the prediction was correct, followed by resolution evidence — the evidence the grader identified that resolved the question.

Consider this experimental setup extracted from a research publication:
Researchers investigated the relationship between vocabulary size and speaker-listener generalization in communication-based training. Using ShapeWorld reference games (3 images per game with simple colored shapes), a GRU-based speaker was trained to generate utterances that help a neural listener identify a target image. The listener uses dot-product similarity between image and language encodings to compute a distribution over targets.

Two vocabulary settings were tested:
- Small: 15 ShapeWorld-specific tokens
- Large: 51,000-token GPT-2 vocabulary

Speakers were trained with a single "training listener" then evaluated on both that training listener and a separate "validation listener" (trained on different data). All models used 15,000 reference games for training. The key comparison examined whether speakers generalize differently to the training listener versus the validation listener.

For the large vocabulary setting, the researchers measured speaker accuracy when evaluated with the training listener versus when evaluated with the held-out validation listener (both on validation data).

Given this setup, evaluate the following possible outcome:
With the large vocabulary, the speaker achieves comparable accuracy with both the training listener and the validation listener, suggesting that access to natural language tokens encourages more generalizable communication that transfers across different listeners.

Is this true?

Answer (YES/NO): NO